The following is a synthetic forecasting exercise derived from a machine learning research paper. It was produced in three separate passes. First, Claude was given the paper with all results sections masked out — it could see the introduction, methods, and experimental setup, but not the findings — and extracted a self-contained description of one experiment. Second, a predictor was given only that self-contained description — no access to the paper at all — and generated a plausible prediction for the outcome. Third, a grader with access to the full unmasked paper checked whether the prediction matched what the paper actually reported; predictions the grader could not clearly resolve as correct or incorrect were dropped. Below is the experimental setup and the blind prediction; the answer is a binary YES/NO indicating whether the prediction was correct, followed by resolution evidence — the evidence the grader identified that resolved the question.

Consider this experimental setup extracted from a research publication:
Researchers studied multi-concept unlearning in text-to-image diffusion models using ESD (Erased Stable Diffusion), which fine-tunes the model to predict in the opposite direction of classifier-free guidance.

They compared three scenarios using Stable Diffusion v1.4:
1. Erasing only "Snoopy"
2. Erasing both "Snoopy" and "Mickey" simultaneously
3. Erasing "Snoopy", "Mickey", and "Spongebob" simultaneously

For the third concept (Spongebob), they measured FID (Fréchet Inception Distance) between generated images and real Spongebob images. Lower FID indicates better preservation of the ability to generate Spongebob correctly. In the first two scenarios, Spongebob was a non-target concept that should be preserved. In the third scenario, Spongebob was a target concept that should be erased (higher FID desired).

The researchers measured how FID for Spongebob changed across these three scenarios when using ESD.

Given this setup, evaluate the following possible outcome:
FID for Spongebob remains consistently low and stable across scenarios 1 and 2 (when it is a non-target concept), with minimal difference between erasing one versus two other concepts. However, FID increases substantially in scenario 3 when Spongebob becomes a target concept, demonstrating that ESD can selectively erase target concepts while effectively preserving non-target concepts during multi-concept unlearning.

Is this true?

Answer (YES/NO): NO